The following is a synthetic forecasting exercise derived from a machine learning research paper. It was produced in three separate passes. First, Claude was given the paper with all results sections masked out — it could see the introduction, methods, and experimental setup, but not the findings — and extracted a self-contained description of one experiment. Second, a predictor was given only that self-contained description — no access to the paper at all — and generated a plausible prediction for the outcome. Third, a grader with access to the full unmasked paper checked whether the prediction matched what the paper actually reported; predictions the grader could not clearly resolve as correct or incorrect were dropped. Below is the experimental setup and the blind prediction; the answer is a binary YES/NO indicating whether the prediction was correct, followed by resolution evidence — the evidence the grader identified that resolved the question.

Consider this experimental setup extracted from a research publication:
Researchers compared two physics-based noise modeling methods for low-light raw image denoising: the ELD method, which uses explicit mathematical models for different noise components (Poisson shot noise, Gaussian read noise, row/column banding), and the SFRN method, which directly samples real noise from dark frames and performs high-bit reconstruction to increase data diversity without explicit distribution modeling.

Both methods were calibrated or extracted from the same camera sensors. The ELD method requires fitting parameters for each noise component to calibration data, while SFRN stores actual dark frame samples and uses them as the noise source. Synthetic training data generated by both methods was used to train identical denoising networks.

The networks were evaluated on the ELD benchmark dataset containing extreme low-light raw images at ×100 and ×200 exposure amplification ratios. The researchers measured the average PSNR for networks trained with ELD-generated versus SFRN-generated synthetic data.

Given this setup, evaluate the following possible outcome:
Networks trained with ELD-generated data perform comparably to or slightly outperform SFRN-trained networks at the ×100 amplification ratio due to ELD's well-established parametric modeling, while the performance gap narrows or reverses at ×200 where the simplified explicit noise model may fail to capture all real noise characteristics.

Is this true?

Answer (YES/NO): NO